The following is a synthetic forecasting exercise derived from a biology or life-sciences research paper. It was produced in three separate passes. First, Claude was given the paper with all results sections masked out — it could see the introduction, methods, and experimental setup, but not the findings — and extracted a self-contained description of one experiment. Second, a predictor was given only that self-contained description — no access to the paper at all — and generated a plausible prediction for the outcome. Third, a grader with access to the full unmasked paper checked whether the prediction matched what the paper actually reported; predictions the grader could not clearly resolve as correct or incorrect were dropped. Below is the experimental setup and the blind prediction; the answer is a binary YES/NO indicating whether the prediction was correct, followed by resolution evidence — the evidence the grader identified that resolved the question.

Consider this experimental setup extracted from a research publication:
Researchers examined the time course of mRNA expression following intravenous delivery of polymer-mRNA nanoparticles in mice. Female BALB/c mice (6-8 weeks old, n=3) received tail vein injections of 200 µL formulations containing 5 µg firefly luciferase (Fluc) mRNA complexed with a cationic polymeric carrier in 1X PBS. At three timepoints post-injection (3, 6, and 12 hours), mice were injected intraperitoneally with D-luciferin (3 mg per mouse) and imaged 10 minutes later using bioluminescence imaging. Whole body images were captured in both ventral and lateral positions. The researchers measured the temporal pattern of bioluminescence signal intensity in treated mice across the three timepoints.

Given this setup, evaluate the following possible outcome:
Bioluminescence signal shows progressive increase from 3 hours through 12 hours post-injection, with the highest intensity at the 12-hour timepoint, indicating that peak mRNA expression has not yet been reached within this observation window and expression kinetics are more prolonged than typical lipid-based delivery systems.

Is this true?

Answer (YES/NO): NO